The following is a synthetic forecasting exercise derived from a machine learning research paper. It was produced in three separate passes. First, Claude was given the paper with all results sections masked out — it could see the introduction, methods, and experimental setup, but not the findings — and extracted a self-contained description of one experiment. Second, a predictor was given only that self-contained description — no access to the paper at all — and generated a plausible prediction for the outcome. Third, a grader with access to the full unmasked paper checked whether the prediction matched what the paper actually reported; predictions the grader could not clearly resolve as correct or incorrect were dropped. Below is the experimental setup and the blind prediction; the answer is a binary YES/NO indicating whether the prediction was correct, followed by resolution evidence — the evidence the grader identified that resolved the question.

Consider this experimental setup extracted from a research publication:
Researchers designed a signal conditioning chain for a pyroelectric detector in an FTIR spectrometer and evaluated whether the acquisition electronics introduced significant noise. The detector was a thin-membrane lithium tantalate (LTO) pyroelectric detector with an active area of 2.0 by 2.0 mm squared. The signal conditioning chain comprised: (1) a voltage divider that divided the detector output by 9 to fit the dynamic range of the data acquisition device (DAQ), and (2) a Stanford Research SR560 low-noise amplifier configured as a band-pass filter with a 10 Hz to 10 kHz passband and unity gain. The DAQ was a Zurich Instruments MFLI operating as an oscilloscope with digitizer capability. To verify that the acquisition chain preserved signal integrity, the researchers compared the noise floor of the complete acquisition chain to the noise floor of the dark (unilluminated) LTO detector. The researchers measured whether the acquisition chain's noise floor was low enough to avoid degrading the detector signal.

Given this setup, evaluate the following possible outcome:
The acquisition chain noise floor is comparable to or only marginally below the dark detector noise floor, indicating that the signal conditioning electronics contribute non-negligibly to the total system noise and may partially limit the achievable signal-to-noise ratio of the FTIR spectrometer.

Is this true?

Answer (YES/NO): NO